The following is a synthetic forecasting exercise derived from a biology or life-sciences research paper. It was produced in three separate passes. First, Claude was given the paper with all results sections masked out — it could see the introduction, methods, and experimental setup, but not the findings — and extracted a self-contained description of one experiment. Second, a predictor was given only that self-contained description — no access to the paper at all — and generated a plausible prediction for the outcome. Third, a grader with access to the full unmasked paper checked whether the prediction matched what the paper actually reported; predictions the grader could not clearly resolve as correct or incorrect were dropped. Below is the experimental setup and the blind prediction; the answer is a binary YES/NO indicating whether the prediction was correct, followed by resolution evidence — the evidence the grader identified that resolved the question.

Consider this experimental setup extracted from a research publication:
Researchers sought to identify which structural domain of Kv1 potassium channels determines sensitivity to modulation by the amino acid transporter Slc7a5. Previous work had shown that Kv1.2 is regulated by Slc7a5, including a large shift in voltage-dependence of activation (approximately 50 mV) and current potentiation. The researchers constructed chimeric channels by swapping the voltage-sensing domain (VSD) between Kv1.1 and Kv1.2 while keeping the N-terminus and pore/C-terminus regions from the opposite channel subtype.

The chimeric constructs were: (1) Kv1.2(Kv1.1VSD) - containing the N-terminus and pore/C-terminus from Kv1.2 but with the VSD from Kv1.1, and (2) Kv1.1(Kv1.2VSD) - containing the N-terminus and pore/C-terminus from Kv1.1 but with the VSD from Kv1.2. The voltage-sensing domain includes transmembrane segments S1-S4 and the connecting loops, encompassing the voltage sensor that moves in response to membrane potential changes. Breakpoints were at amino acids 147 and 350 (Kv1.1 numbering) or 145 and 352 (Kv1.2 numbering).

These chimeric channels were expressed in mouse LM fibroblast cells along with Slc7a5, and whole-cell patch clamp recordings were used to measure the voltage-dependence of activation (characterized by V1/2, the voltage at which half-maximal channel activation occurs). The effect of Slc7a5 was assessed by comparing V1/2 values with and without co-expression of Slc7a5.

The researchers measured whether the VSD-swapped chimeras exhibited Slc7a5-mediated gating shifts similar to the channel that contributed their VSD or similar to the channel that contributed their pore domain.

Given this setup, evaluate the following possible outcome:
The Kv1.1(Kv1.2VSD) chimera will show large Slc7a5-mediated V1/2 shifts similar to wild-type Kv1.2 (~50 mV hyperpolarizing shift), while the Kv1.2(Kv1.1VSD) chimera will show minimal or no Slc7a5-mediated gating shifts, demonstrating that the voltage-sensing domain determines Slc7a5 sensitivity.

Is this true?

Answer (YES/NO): NO